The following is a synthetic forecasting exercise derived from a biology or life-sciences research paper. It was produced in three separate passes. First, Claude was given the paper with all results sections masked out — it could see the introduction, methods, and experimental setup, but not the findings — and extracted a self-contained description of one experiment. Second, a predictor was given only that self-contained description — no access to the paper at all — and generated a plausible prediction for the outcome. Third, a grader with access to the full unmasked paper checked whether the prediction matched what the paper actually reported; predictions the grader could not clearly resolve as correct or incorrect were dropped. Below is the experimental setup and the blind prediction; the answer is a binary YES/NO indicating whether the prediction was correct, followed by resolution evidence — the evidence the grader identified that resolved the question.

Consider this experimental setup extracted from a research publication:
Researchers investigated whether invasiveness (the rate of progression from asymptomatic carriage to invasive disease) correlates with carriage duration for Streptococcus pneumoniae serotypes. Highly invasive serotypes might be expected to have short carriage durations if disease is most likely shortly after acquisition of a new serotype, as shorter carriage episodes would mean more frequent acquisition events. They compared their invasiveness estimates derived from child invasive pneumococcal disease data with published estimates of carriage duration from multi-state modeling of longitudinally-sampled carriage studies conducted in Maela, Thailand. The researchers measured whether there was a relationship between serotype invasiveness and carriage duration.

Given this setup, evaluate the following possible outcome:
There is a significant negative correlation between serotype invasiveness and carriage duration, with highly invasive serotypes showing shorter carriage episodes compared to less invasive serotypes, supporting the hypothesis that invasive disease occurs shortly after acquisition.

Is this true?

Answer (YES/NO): NO